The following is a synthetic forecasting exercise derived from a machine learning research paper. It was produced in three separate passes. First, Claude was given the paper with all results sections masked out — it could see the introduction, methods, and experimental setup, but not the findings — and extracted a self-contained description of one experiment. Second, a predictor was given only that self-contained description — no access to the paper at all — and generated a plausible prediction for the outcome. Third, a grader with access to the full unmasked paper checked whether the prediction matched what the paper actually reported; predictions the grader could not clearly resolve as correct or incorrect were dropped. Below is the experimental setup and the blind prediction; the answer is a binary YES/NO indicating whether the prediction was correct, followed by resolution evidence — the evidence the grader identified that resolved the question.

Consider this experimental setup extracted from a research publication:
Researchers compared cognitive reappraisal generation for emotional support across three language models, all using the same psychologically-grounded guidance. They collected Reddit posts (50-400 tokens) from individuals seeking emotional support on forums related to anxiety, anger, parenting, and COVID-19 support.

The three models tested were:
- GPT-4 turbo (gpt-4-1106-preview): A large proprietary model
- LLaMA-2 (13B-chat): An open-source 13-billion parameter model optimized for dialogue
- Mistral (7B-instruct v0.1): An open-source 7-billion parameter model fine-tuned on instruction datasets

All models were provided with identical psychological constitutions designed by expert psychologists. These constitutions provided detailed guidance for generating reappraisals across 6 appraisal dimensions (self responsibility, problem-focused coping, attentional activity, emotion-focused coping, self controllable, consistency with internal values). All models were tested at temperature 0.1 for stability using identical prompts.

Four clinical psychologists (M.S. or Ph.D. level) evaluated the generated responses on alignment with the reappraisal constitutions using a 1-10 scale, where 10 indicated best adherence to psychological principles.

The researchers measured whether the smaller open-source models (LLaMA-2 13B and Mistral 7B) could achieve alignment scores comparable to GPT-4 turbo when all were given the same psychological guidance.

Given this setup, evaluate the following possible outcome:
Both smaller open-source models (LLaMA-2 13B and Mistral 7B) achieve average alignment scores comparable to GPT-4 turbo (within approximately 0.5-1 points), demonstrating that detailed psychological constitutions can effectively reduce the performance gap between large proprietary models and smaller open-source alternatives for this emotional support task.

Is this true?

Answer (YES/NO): YES